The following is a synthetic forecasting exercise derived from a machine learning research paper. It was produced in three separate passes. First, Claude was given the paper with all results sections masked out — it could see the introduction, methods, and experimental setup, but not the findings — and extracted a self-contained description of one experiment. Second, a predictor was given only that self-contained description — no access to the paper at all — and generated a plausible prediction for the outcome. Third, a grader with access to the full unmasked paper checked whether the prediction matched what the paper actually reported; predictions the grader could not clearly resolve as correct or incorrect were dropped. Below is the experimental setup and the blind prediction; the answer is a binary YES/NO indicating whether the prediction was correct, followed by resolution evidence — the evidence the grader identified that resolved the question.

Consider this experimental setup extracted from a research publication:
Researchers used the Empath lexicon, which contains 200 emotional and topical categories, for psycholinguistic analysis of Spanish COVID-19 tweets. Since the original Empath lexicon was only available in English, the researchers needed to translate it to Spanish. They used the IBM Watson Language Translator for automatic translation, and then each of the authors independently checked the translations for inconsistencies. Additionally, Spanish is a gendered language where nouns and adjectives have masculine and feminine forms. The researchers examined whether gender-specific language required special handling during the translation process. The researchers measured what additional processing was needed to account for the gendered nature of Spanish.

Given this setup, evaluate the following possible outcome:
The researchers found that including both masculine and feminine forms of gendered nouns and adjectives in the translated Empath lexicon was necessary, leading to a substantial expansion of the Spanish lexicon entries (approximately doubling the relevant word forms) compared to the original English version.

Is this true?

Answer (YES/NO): NO